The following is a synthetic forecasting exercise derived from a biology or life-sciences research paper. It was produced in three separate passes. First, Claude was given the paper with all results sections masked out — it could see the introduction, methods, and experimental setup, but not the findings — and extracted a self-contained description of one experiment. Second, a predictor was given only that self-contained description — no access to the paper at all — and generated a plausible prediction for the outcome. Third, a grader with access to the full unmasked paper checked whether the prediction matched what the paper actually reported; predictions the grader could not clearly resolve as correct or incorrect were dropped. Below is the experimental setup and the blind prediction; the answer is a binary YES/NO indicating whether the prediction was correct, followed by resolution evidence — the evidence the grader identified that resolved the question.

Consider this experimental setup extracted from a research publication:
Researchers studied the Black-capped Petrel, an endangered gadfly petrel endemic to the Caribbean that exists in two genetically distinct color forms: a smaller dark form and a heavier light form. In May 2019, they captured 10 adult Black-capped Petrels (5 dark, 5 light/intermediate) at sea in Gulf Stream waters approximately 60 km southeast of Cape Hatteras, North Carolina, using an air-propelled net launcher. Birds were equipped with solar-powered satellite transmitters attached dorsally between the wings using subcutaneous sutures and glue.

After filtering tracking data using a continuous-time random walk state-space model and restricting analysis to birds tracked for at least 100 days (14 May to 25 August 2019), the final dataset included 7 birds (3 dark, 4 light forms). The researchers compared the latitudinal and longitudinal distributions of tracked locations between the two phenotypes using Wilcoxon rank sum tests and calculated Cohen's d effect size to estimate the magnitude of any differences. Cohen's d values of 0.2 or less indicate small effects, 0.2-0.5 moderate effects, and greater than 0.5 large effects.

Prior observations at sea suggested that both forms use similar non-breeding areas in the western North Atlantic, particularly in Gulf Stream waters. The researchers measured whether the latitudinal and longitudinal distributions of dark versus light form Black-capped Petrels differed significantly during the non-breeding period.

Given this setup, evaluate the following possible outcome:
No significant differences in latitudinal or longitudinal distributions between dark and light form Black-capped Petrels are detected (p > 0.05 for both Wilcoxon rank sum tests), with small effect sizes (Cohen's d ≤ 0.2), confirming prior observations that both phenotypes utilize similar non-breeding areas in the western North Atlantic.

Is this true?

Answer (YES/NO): NO